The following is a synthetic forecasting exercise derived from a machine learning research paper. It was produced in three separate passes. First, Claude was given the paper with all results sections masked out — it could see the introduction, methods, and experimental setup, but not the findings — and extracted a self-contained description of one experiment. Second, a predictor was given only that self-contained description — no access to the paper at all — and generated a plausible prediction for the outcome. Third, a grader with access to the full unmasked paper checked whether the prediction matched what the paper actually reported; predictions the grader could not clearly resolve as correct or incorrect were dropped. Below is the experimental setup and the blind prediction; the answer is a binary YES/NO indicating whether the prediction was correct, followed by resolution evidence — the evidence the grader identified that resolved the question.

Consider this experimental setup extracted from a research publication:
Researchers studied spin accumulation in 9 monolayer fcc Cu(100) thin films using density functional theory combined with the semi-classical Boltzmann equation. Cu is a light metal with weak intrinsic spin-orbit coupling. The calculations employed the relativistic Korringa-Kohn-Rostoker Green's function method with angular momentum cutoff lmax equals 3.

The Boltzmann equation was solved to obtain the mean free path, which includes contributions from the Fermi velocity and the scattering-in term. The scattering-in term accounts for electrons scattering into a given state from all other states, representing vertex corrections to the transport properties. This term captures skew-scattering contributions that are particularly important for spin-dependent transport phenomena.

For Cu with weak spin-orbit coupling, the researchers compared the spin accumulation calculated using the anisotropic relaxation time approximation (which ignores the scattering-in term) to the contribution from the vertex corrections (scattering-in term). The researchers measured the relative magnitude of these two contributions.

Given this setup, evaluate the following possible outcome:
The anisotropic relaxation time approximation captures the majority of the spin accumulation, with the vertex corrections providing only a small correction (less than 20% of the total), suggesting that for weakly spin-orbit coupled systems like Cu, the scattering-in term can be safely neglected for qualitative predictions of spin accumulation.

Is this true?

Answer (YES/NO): NO